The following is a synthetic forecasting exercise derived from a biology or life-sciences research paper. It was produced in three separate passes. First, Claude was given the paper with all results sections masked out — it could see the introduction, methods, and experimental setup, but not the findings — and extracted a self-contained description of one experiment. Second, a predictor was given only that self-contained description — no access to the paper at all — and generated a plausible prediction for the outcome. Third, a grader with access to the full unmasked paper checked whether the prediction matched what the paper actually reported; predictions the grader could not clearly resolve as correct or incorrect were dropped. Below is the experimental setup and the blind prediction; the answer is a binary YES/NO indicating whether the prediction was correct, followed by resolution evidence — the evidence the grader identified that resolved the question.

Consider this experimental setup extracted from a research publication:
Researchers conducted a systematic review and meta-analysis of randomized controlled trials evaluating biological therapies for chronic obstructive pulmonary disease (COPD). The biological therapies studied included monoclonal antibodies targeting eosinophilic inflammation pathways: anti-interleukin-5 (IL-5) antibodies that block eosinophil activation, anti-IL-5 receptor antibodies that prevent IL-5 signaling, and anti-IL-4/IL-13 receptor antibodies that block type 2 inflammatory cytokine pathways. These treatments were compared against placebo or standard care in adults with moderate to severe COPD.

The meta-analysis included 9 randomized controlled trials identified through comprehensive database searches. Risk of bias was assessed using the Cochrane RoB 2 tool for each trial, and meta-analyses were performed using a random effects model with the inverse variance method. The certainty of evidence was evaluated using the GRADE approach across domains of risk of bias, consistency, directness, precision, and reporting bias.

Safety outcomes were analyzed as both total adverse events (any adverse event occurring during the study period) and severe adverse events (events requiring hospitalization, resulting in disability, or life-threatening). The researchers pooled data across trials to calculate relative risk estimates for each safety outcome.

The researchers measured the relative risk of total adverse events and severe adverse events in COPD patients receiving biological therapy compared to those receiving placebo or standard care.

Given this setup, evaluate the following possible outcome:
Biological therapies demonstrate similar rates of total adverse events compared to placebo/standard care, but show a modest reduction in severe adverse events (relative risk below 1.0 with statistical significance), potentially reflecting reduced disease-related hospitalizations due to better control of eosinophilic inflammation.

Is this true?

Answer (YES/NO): YES